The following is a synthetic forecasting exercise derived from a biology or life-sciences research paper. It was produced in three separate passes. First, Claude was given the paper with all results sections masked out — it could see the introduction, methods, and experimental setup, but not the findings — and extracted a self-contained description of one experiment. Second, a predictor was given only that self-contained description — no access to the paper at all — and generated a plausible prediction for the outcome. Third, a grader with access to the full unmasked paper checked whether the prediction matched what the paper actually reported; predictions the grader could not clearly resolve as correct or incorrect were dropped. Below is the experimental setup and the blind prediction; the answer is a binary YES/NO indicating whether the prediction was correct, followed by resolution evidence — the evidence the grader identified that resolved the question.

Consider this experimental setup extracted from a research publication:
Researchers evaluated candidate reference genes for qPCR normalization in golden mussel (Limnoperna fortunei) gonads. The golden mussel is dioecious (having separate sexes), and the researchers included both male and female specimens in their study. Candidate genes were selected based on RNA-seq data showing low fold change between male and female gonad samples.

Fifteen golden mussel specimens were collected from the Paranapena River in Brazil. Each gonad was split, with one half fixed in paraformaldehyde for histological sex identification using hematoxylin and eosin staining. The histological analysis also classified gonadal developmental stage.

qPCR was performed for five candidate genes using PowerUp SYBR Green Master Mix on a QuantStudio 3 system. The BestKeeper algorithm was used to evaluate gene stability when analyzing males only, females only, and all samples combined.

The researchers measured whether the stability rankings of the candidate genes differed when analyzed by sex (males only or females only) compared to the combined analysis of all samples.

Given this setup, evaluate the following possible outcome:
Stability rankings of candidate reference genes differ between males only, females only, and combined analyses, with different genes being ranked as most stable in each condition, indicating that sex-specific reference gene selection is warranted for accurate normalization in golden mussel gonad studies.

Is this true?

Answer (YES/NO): NO